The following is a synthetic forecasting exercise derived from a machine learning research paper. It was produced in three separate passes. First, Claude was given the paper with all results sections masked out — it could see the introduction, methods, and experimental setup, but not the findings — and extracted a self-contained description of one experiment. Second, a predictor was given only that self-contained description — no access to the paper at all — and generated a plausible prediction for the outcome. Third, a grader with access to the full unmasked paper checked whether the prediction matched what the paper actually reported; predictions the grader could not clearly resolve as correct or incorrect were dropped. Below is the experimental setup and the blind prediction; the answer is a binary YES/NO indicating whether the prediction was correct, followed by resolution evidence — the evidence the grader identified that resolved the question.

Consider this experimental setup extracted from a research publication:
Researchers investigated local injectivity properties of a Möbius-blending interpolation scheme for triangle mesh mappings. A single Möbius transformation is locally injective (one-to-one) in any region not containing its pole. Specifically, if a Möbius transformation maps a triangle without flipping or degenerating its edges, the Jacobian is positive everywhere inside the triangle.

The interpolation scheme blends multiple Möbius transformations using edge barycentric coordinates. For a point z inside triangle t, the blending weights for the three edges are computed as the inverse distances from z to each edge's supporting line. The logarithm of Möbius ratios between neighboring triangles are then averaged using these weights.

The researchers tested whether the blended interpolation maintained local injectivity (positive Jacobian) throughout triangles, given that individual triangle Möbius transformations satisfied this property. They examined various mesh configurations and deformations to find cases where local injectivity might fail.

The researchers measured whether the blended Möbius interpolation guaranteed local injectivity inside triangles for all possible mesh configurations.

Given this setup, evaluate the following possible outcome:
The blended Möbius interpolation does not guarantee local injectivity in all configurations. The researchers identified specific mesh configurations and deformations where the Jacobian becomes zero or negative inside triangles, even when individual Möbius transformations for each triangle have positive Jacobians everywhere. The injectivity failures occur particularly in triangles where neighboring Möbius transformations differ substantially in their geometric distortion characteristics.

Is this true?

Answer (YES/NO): YES